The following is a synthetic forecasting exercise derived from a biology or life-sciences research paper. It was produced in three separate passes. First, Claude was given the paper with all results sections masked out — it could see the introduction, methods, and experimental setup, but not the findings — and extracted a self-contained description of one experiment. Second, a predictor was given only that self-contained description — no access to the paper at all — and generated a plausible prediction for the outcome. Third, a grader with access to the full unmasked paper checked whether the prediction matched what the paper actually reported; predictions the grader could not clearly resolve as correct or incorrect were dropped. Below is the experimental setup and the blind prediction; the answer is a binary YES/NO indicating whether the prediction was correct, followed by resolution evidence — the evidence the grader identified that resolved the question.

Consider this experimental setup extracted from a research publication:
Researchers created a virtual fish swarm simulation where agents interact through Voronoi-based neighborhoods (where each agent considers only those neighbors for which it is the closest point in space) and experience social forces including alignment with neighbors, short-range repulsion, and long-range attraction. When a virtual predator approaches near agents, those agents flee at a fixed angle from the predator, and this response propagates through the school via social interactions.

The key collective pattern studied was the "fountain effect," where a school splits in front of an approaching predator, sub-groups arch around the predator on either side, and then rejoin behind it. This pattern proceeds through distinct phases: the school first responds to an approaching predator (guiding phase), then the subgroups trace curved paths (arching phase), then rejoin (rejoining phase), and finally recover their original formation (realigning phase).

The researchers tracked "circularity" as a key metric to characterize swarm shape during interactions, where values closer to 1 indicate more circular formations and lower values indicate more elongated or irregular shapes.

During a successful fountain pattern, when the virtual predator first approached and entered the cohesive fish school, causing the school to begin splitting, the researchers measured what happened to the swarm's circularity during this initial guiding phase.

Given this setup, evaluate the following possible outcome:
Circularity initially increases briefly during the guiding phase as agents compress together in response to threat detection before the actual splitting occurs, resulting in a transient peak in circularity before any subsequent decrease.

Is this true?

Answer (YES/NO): NO